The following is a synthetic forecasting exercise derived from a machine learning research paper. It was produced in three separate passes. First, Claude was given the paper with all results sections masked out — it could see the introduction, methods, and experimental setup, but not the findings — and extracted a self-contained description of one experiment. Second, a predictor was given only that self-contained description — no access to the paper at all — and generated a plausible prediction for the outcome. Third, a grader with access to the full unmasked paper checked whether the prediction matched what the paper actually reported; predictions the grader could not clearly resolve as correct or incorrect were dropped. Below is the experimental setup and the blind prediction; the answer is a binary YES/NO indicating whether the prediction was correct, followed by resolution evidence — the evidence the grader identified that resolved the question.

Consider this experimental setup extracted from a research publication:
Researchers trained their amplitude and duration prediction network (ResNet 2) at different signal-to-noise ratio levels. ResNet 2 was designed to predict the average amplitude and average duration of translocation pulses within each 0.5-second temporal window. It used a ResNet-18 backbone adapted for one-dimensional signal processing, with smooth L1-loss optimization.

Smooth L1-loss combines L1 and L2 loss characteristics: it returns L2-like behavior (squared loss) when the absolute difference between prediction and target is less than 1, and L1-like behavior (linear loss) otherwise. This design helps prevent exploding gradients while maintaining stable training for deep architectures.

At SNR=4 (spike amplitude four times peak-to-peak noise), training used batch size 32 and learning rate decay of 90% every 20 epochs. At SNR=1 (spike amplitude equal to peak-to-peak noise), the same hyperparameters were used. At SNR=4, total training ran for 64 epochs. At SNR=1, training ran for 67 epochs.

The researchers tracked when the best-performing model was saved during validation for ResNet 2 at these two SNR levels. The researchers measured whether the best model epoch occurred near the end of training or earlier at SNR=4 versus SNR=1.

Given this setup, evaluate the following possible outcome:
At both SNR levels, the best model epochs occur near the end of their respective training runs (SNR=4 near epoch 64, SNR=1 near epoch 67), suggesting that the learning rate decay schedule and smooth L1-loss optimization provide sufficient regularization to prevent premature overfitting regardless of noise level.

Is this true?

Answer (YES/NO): NO